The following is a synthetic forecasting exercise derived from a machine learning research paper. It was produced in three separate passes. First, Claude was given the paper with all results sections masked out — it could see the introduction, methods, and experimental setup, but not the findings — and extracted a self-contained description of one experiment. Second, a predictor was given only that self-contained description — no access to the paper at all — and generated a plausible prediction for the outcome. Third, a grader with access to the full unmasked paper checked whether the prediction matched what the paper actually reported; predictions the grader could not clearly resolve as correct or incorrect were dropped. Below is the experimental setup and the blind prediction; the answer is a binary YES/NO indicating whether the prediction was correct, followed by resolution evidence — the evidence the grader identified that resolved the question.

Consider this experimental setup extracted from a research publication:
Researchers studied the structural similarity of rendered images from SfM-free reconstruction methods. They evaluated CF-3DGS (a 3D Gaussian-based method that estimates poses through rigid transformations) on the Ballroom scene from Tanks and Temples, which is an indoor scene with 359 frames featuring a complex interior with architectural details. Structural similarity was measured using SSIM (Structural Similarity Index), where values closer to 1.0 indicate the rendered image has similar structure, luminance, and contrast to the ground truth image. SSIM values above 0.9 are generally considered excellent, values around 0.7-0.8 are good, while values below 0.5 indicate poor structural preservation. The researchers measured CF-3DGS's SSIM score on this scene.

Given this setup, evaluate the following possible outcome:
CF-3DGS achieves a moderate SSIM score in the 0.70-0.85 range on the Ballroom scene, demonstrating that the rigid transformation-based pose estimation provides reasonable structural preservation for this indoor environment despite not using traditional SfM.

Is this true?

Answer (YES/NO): NO